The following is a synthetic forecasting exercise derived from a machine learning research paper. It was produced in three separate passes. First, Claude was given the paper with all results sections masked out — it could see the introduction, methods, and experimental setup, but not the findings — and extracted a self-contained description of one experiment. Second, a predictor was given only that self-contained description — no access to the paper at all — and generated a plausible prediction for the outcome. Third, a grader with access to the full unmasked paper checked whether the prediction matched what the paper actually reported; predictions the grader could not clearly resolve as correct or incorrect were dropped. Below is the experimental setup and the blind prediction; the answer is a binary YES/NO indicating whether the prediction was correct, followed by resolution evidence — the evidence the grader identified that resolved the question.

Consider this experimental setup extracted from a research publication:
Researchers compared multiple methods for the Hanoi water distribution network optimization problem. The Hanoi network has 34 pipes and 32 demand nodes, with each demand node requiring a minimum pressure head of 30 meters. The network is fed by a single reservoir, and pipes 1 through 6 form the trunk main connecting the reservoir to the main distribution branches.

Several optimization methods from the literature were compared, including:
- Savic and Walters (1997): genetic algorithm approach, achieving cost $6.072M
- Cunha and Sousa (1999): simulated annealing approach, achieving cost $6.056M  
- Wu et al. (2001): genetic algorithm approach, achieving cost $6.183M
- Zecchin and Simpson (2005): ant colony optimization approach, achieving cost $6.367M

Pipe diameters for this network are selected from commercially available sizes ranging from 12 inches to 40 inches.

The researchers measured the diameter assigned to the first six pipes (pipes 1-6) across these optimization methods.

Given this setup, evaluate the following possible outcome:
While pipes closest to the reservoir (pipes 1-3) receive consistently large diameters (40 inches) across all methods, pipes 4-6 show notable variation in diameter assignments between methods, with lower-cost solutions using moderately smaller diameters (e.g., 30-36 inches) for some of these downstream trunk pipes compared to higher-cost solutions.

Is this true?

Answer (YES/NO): NO